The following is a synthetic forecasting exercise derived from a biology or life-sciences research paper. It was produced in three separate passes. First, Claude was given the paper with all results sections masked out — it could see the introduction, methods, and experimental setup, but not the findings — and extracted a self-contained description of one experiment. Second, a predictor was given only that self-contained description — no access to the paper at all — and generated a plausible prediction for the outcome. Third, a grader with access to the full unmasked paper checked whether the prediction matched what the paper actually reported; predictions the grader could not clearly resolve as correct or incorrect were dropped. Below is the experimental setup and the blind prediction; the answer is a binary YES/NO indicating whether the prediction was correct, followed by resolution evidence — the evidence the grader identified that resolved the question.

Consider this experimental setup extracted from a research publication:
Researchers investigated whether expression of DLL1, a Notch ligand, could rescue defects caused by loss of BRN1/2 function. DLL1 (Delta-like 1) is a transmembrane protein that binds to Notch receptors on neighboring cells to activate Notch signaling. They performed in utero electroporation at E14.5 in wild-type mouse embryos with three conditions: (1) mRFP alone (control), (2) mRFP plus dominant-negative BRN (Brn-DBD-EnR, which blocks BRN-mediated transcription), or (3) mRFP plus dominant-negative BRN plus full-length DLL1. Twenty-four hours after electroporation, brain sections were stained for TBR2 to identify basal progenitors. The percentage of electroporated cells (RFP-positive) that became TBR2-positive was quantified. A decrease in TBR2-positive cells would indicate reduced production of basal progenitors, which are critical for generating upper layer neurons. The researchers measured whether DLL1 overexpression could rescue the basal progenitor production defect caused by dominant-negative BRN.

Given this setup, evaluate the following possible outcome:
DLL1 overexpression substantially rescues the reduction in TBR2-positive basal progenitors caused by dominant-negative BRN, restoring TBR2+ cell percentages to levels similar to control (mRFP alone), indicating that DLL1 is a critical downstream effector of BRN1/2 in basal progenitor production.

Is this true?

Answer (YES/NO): YES